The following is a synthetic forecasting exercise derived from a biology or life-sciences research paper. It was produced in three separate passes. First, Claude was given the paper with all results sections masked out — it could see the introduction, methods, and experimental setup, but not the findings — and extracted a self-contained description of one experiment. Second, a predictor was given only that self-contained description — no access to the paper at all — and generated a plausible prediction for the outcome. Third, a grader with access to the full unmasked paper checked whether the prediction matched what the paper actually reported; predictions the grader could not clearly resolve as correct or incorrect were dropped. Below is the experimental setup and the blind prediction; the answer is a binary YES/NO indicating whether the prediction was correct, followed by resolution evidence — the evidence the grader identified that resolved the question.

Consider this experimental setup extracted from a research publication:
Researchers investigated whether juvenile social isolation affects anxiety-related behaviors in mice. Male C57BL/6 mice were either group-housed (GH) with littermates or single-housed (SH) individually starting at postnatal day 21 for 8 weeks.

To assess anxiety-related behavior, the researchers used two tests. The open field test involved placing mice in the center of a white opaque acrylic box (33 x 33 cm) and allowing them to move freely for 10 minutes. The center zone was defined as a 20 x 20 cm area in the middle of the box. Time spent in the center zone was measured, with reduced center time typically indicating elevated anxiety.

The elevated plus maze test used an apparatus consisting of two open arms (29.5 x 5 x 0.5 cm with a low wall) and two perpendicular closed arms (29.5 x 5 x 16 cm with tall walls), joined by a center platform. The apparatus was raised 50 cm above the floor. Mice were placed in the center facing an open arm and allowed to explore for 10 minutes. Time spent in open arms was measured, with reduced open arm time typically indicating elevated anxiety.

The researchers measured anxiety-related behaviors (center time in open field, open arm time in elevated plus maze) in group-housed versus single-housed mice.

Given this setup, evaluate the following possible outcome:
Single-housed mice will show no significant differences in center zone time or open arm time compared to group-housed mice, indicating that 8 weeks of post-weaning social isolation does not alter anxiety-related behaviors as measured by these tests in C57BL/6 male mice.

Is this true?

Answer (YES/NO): YES